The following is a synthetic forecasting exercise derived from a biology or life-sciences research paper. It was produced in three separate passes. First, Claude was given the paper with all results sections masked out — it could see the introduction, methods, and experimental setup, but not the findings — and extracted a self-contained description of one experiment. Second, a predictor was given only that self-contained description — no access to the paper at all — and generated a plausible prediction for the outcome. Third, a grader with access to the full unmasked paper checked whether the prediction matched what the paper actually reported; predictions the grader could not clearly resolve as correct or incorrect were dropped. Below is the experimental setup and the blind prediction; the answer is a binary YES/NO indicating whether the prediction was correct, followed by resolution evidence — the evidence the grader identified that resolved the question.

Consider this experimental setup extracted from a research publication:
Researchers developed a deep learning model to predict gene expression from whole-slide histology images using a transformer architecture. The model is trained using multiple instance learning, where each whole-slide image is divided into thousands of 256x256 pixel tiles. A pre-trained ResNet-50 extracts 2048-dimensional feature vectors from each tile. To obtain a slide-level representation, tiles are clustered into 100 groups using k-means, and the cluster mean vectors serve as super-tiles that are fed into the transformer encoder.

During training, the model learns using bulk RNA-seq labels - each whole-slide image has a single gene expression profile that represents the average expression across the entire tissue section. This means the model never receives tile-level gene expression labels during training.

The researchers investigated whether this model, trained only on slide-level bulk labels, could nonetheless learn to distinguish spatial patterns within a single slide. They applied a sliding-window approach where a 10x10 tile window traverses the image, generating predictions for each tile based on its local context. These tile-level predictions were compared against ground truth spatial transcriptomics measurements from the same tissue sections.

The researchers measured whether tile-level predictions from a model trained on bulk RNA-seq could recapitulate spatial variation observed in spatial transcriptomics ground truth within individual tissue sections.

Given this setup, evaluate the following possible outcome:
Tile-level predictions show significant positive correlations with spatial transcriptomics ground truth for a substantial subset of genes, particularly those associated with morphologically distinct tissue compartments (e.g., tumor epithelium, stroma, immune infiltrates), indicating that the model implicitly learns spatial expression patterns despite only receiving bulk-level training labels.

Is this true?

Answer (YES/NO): YES